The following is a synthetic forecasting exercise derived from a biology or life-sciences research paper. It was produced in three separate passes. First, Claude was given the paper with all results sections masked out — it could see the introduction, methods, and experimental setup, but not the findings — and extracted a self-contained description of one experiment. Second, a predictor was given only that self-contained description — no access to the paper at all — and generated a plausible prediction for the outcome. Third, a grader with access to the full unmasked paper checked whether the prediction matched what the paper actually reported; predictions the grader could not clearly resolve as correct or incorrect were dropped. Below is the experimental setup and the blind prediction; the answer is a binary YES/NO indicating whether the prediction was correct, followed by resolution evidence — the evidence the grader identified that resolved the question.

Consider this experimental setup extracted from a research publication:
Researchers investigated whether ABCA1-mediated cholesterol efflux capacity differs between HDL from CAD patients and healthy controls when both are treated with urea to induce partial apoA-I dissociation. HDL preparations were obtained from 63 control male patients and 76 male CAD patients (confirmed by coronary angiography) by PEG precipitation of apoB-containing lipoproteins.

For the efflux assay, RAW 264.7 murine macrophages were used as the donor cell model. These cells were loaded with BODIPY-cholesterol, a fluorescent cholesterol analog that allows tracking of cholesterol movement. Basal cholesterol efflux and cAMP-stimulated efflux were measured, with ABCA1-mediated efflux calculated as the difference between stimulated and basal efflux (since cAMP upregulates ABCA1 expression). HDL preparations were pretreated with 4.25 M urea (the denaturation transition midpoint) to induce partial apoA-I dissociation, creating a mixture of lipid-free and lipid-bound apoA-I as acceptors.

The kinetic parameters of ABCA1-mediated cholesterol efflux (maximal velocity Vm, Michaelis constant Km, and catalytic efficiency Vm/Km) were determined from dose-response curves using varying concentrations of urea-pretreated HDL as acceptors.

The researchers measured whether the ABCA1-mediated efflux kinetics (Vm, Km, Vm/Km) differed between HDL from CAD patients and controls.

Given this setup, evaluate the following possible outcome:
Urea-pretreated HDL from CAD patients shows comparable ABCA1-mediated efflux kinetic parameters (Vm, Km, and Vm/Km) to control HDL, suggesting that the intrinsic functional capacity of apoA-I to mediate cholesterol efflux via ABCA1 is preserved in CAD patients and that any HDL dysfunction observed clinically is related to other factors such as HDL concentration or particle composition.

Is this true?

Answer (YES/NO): YES